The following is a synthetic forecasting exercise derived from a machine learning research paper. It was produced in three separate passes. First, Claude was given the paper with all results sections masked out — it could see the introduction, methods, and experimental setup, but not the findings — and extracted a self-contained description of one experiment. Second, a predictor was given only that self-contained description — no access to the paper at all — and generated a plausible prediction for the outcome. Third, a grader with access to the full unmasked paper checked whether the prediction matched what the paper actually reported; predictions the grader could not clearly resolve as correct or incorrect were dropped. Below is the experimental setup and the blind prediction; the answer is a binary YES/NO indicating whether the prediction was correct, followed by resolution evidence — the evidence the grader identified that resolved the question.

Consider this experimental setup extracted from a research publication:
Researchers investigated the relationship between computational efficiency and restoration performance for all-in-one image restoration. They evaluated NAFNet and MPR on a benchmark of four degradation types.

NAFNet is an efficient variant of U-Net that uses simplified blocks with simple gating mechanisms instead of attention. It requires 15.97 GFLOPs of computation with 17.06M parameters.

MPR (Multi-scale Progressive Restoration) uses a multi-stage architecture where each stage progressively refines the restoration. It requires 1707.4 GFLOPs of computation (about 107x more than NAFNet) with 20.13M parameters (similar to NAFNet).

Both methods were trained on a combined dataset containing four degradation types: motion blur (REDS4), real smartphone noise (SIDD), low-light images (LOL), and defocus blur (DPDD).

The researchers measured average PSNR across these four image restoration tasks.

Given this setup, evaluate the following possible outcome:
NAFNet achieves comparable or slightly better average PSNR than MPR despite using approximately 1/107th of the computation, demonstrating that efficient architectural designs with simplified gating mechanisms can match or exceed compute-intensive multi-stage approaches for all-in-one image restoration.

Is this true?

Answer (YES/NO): NO